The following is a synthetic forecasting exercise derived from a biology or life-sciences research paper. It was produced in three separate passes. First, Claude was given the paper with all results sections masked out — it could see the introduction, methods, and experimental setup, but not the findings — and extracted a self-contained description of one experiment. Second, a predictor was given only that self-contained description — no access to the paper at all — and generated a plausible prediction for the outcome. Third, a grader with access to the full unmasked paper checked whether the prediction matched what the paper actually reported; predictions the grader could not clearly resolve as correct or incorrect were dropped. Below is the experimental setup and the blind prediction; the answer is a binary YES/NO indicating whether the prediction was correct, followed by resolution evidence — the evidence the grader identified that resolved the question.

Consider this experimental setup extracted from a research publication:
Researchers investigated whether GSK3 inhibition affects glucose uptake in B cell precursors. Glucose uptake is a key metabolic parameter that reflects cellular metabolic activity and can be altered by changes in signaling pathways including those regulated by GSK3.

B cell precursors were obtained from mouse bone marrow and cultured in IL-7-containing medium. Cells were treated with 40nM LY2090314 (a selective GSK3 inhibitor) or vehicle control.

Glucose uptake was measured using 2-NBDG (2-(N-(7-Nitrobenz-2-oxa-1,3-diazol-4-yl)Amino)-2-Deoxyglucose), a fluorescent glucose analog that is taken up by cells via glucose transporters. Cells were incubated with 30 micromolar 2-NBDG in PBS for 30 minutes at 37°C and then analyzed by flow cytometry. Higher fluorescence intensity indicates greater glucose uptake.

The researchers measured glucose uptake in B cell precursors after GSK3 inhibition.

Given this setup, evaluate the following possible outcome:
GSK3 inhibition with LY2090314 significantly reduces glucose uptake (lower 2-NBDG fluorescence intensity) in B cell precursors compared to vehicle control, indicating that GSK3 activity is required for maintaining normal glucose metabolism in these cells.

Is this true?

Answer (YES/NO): NO